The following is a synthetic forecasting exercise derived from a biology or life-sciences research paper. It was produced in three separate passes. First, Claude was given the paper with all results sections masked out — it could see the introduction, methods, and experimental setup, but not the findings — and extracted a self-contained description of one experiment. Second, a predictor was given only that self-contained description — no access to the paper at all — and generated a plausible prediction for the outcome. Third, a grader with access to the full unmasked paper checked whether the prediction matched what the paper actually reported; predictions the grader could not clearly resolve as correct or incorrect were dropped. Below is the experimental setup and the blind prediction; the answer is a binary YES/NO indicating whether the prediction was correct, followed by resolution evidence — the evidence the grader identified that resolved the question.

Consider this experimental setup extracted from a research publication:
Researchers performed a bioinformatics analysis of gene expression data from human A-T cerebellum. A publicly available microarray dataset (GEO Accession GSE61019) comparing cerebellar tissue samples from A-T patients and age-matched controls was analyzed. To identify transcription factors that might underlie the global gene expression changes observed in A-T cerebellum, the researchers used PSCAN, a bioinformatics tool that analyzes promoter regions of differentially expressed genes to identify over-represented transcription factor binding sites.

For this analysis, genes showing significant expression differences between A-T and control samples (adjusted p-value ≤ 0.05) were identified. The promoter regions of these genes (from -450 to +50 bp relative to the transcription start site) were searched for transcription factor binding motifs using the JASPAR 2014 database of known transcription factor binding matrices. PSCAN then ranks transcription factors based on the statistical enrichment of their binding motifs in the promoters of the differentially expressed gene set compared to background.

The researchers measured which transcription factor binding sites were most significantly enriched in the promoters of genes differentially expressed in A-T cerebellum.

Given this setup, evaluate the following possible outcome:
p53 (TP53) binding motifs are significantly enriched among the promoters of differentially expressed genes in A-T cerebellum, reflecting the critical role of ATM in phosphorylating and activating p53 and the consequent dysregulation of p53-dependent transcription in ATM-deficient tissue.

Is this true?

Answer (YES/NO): NO